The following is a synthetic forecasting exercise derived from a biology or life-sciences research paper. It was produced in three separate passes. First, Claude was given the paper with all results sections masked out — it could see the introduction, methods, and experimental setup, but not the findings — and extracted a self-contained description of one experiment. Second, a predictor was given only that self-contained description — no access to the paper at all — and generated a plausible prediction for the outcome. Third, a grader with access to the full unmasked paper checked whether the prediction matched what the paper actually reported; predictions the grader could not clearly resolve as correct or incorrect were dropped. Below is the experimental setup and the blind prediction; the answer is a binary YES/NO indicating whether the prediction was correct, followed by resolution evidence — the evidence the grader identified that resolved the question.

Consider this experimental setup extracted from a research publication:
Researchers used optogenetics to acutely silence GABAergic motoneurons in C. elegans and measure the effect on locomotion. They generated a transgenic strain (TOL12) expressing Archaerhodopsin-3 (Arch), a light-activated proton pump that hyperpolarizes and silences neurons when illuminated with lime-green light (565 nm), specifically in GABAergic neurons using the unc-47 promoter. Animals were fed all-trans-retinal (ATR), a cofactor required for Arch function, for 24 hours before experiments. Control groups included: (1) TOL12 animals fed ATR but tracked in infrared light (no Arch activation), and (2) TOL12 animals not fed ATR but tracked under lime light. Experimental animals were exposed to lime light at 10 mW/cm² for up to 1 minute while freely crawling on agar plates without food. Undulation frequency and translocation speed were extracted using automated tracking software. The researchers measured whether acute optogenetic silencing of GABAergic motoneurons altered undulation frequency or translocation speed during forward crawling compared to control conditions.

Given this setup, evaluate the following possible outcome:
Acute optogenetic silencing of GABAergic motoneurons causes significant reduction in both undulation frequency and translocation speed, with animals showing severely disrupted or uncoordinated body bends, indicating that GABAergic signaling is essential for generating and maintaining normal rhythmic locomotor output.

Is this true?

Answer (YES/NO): NO